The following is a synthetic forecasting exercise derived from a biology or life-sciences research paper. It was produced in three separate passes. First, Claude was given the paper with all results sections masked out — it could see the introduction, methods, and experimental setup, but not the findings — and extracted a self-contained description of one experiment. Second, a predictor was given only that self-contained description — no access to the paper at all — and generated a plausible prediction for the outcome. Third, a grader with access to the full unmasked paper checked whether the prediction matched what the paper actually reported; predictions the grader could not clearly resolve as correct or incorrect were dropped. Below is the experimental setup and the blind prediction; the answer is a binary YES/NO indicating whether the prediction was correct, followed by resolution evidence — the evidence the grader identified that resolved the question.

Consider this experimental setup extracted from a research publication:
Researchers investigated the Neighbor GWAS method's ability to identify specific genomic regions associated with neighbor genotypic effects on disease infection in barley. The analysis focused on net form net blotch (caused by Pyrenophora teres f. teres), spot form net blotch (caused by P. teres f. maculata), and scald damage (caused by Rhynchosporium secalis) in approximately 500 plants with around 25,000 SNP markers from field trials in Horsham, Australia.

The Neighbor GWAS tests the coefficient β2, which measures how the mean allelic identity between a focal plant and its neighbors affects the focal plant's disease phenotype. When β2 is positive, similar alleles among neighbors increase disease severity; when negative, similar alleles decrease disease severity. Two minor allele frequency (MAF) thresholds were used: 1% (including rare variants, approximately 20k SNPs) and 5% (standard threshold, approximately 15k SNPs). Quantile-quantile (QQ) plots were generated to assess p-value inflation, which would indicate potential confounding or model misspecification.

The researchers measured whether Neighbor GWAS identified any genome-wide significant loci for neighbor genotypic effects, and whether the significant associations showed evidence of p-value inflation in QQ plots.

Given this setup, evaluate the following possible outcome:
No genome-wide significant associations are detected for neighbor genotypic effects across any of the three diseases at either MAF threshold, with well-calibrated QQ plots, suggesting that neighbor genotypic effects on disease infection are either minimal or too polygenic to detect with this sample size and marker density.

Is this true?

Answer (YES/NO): NO